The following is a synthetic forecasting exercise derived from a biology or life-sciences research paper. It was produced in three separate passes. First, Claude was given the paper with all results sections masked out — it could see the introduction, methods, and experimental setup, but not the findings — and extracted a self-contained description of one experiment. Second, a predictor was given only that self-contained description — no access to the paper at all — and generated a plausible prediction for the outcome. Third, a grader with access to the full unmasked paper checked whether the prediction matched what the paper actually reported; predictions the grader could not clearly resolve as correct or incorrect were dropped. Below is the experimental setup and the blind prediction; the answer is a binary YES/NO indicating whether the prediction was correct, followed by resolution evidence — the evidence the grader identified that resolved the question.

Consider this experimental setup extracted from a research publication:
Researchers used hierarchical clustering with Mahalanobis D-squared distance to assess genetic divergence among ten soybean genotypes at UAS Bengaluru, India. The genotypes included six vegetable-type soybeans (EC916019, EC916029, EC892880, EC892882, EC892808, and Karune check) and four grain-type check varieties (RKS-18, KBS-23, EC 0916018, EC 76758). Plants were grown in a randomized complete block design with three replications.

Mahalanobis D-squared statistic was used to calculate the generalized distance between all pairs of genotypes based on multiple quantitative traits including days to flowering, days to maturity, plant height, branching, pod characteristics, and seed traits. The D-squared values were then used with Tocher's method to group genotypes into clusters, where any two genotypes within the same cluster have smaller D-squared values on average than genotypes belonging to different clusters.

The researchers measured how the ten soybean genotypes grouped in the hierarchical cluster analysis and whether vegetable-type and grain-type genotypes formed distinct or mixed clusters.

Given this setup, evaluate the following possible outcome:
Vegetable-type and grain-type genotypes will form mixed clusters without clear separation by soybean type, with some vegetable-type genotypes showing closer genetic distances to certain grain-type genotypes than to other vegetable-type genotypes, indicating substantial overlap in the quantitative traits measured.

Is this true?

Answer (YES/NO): NO